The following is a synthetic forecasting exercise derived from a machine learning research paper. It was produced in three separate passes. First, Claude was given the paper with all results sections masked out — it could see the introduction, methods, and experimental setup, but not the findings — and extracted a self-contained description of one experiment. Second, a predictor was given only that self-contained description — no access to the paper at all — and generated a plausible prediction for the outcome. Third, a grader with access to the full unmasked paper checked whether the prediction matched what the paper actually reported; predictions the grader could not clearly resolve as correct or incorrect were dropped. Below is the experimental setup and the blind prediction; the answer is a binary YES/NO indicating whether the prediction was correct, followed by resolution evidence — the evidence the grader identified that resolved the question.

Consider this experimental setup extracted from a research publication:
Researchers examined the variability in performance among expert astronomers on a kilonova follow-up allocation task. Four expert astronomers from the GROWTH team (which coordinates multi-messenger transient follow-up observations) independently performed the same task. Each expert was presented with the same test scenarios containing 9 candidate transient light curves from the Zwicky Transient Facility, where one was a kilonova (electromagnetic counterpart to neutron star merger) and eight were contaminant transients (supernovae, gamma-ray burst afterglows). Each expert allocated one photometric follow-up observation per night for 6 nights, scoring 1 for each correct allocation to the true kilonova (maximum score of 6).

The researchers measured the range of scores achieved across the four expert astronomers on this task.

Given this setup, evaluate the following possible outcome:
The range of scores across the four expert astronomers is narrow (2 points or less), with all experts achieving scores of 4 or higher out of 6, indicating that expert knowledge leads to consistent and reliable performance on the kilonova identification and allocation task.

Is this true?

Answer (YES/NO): NO